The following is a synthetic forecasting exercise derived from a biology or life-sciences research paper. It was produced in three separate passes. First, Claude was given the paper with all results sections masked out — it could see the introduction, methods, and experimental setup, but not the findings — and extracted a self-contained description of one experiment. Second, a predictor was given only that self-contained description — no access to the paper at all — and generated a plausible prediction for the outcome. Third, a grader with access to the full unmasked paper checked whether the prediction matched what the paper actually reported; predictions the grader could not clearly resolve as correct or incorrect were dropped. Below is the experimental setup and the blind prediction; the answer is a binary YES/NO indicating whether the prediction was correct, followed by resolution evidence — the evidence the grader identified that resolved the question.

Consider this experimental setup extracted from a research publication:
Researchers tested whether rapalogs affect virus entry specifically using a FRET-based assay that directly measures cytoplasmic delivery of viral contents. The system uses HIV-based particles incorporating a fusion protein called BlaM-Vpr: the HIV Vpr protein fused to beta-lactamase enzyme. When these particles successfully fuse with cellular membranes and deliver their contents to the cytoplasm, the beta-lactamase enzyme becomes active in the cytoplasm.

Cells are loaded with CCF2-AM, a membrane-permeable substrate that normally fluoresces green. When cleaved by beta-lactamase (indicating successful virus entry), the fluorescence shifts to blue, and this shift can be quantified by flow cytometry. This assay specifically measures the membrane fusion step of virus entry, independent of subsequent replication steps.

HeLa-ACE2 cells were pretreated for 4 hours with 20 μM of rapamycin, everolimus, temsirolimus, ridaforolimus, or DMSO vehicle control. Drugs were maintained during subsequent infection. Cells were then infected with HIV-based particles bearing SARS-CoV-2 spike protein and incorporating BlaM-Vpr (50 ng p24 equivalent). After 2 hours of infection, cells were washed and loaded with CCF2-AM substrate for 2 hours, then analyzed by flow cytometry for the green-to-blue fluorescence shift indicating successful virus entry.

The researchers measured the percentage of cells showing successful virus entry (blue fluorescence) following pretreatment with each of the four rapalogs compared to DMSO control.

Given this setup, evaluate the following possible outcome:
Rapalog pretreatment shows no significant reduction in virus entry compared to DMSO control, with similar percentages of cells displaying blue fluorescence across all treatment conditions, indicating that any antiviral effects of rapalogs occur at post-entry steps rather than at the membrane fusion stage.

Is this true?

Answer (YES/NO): NO